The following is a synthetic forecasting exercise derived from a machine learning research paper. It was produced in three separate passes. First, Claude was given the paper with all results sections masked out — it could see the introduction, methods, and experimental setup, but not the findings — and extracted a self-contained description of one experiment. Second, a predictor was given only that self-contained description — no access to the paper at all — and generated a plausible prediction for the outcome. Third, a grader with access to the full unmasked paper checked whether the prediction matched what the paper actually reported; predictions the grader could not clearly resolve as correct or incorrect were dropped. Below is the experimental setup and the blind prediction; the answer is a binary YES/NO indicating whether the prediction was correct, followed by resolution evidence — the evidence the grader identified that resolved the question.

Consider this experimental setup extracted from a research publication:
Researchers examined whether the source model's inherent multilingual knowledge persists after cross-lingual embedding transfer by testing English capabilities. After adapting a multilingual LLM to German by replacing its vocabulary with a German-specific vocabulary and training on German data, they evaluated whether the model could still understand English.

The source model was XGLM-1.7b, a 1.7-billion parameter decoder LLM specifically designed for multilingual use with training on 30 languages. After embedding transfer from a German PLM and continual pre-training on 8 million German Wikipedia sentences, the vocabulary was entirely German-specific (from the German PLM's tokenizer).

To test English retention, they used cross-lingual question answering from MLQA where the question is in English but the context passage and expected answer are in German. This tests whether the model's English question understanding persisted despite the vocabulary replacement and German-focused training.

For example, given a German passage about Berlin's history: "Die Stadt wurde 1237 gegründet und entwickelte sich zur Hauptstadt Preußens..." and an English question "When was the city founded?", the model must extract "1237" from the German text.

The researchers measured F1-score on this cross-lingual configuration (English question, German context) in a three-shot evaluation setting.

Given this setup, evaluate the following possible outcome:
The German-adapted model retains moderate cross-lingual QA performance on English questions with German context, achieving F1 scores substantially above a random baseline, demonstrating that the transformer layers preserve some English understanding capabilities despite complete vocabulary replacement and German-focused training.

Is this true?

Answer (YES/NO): YES